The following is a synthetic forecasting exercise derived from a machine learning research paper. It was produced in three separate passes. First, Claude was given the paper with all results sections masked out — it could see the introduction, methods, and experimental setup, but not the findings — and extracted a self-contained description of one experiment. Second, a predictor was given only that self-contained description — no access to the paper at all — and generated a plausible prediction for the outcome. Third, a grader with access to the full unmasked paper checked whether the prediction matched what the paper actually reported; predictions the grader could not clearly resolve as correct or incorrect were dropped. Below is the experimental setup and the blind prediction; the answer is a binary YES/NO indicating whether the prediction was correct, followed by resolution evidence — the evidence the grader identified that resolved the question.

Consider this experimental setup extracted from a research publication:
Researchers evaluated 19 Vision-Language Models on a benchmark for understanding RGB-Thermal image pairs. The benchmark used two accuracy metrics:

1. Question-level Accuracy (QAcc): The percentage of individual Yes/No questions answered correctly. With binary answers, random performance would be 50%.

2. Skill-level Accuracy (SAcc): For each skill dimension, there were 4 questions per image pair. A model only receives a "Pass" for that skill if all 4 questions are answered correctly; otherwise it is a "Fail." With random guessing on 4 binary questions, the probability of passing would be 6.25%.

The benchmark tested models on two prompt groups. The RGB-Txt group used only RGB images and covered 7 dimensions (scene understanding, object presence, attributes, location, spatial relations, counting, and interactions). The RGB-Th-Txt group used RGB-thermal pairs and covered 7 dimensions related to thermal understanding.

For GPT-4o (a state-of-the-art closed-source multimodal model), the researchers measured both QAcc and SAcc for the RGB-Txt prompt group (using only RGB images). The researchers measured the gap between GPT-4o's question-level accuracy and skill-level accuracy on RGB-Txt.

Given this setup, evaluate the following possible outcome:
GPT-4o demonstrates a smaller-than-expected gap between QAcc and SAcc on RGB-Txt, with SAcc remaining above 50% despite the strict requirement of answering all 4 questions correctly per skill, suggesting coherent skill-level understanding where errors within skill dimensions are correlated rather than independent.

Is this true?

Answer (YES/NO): YES